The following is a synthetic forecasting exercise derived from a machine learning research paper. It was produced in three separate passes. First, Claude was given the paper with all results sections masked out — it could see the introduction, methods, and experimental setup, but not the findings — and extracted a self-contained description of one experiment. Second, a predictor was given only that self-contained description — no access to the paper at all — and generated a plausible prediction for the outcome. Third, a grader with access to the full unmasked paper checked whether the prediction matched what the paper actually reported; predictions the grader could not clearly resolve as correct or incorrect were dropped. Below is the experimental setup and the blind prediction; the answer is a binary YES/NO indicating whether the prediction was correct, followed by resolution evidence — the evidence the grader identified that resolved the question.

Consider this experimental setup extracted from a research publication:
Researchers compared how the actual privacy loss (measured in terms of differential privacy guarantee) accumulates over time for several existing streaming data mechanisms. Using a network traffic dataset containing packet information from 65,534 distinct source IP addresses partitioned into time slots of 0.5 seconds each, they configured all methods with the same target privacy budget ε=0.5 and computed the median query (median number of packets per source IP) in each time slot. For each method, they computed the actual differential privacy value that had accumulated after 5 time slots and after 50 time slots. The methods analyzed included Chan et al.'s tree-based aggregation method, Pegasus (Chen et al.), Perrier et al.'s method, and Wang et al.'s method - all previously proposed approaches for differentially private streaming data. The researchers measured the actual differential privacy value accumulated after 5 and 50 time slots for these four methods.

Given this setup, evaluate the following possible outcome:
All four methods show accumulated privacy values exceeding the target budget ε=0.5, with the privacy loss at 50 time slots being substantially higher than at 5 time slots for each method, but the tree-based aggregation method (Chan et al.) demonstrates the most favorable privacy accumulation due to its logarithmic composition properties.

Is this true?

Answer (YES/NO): NO